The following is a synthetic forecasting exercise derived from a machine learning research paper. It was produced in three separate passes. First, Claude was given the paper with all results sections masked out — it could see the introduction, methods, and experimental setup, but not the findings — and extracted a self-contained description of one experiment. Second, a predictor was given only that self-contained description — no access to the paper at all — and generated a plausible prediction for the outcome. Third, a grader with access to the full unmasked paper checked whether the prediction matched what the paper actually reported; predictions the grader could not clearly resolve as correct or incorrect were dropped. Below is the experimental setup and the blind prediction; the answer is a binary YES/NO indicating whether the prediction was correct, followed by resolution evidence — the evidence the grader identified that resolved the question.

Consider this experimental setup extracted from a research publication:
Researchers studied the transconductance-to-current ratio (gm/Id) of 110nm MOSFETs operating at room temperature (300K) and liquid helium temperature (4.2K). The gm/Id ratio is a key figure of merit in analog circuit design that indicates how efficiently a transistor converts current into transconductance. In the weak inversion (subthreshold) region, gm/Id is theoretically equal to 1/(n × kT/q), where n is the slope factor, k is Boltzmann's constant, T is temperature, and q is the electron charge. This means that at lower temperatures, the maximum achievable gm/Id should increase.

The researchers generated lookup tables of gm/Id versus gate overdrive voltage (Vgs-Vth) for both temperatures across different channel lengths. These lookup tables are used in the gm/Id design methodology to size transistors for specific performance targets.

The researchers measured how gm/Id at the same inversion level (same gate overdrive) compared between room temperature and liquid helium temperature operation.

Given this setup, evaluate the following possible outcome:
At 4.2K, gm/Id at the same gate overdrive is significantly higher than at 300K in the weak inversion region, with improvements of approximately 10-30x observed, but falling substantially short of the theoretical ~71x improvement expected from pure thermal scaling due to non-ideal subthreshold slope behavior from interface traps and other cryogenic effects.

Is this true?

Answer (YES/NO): NO